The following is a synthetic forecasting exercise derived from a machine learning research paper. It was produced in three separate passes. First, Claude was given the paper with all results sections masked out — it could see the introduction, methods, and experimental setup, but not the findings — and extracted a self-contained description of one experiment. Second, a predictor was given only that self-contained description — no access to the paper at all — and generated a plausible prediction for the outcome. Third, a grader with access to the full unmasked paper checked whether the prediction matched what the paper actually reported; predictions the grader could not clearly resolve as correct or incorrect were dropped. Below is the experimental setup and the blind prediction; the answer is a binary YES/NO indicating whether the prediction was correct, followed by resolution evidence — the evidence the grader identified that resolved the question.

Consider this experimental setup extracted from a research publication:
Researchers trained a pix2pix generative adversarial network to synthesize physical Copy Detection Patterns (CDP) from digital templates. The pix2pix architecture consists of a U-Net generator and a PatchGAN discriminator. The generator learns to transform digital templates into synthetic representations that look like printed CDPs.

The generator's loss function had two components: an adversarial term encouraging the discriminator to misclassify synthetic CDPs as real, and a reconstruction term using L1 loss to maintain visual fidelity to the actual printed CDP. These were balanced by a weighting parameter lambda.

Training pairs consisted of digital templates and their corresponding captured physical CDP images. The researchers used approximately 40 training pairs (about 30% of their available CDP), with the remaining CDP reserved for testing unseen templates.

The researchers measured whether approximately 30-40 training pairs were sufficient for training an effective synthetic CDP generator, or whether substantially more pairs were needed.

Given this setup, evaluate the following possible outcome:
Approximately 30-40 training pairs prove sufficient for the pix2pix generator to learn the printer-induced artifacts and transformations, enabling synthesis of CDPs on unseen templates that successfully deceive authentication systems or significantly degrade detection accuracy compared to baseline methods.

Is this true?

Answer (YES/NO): NO